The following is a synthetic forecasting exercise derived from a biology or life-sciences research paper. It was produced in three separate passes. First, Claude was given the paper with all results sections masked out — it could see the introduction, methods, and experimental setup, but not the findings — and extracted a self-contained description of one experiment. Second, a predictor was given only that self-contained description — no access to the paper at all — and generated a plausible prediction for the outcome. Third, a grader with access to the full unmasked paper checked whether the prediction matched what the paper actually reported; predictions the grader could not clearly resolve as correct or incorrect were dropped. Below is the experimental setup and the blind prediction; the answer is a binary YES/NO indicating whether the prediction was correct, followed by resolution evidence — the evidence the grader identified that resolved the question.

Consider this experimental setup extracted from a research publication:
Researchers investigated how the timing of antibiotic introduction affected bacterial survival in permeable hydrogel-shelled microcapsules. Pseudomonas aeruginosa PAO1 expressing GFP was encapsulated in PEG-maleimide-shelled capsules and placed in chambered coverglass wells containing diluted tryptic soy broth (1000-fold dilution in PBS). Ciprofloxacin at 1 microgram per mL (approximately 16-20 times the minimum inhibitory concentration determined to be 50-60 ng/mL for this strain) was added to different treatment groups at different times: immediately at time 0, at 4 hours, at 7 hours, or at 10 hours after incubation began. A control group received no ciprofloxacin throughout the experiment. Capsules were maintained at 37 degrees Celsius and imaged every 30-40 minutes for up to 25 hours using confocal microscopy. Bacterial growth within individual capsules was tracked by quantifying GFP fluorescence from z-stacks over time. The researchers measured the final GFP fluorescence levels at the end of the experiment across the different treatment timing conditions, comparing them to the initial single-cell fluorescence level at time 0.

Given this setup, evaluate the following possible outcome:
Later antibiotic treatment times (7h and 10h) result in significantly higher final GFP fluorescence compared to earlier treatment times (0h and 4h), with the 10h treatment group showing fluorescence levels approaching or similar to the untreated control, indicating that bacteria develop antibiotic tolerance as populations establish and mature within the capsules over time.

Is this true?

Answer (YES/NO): YES